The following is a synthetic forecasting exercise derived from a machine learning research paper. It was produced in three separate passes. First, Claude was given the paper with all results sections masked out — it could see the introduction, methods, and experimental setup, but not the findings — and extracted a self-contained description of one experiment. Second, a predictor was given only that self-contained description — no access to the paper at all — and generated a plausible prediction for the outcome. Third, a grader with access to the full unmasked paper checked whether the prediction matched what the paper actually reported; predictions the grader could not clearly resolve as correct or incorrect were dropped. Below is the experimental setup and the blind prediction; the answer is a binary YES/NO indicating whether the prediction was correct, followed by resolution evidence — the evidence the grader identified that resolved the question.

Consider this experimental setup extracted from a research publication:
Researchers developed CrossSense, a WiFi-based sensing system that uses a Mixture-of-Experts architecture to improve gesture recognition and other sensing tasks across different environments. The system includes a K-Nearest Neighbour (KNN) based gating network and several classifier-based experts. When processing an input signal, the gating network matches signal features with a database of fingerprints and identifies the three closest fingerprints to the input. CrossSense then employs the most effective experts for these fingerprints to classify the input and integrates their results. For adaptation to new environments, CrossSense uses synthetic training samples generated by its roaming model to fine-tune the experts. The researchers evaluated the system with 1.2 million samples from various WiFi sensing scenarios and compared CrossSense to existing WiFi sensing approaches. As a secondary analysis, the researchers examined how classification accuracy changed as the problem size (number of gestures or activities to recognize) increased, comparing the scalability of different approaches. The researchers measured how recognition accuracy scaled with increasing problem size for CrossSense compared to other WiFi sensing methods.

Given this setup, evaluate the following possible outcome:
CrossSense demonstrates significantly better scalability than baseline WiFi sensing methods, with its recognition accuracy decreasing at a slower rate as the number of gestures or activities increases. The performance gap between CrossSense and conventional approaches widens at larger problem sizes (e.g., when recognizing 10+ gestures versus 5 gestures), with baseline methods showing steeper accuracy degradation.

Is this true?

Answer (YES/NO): YES